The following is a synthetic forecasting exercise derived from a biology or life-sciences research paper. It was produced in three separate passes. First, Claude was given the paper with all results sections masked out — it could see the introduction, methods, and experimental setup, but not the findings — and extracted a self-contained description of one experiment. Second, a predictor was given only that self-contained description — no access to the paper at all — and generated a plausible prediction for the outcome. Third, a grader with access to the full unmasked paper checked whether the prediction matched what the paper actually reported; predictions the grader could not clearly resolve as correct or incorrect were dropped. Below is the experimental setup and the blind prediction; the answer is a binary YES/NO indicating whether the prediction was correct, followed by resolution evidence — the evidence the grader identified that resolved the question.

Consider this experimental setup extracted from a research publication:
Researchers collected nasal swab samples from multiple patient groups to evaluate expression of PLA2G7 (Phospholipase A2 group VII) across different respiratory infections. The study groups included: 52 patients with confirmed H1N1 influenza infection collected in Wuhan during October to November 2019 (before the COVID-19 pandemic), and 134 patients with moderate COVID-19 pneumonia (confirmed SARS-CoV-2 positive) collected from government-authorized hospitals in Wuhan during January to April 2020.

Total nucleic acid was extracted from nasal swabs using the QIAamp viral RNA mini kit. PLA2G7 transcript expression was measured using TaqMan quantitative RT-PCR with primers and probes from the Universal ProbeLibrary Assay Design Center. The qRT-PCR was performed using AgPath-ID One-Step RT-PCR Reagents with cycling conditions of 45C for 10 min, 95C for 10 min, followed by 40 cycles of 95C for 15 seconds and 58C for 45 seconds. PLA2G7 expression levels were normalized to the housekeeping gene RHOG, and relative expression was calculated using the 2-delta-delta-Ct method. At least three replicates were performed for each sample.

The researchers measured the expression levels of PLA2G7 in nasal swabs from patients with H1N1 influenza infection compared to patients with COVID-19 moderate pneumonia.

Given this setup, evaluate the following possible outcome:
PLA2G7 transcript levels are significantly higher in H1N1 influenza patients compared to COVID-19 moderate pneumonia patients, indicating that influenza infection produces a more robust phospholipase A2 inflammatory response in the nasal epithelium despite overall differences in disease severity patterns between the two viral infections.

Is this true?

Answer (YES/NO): NO